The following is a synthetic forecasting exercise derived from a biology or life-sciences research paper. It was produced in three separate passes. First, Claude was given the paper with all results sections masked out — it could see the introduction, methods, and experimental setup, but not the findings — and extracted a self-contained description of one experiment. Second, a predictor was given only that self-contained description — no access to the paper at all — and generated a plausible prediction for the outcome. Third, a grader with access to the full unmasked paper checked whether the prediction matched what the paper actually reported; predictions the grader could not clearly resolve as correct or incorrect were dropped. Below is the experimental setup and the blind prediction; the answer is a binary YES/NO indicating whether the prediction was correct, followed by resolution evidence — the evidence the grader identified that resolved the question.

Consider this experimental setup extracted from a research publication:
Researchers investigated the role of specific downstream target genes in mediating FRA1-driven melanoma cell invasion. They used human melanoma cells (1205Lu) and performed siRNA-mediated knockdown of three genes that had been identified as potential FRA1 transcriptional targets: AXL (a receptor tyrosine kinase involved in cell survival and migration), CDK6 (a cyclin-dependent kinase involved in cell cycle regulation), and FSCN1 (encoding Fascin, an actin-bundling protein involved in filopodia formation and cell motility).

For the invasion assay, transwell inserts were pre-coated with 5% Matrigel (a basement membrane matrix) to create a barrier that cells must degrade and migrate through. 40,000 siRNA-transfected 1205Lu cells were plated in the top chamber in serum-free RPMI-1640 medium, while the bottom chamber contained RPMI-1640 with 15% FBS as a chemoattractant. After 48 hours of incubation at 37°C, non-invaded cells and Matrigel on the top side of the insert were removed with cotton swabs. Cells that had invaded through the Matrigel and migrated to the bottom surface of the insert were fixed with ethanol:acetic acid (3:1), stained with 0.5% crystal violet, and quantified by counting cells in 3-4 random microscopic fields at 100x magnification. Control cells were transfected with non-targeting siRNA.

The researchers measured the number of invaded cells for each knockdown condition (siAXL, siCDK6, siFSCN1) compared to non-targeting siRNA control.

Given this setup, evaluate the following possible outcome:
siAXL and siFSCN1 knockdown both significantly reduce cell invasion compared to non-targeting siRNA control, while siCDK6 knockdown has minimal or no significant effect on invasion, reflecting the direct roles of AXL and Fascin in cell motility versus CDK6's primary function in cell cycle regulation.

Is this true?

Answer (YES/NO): NO